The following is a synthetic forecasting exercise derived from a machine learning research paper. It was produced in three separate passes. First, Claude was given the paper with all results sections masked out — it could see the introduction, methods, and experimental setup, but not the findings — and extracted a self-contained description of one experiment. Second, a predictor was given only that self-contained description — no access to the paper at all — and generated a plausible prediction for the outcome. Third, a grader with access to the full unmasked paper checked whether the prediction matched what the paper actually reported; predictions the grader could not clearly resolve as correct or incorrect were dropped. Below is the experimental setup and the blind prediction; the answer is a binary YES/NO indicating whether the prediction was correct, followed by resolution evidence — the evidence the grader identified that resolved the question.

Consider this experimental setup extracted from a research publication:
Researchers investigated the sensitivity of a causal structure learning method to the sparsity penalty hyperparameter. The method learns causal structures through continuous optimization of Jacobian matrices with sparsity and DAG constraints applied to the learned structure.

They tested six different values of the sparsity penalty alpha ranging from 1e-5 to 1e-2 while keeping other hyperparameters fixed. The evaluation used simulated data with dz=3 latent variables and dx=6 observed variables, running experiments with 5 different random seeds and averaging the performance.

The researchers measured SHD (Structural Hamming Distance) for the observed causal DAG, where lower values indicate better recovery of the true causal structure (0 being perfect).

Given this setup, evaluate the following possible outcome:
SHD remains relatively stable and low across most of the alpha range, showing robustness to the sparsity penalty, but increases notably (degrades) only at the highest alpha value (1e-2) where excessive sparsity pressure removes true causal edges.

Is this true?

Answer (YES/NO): NO